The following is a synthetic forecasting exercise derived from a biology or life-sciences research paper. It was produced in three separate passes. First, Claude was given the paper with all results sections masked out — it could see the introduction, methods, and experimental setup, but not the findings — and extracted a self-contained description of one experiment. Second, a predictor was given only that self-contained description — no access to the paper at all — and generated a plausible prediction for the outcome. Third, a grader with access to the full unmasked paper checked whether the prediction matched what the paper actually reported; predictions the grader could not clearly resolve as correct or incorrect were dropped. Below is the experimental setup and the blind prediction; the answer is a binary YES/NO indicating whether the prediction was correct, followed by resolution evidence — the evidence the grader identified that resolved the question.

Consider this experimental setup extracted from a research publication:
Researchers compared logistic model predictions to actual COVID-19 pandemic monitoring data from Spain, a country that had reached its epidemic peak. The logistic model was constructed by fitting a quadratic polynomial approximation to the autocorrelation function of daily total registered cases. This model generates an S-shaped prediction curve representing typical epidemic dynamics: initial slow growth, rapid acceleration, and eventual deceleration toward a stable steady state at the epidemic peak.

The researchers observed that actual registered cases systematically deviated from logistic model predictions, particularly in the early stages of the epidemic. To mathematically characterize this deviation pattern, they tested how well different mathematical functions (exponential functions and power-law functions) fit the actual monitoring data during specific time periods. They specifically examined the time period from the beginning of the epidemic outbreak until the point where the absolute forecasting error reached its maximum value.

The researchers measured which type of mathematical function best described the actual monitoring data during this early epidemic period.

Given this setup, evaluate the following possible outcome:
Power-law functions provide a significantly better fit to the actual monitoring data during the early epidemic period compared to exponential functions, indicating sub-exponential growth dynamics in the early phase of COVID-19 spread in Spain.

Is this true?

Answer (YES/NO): NO